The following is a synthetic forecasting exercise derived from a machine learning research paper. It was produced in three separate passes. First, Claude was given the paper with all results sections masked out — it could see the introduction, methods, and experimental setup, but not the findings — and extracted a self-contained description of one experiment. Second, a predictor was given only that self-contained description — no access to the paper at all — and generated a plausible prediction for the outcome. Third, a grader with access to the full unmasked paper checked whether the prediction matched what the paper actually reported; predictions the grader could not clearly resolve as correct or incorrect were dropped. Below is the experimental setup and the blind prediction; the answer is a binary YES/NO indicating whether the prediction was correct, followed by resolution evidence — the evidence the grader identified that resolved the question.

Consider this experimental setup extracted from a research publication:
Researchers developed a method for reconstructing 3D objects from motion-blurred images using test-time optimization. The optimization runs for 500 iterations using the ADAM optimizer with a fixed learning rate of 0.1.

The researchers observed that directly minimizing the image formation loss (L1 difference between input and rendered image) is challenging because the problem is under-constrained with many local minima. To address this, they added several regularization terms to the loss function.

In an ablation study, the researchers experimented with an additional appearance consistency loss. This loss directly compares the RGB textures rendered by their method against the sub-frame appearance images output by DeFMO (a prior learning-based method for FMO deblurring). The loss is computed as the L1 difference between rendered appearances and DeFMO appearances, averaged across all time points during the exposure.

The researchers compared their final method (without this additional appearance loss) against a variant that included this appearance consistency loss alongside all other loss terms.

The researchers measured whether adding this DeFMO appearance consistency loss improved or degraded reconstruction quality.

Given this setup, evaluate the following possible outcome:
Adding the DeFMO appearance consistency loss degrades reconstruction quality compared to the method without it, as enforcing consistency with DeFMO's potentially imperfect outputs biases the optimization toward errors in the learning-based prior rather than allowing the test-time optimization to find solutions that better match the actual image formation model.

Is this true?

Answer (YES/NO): YES